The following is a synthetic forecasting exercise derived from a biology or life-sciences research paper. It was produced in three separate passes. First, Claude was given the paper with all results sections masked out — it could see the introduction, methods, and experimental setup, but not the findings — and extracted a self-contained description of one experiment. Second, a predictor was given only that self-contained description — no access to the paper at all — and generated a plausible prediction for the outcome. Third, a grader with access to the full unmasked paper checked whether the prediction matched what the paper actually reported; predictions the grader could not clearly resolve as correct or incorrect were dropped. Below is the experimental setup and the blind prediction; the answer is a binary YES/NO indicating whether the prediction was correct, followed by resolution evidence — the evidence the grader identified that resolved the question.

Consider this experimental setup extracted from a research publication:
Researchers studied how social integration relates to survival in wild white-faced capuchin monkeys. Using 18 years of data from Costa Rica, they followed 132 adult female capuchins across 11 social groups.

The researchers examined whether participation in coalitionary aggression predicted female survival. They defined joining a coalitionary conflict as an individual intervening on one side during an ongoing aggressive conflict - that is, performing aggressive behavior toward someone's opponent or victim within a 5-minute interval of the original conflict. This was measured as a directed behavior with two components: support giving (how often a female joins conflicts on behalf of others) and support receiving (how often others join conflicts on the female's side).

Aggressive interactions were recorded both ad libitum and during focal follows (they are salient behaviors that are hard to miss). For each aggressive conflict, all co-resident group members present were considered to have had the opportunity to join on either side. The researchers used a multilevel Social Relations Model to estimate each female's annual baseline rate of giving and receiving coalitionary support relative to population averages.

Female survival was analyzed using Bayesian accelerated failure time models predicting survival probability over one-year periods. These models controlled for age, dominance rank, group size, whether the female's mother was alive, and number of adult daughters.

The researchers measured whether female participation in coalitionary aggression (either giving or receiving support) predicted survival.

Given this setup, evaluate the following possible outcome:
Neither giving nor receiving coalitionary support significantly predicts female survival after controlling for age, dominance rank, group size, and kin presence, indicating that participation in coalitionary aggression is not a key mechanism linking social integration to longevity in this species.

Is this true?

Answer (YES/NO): YES